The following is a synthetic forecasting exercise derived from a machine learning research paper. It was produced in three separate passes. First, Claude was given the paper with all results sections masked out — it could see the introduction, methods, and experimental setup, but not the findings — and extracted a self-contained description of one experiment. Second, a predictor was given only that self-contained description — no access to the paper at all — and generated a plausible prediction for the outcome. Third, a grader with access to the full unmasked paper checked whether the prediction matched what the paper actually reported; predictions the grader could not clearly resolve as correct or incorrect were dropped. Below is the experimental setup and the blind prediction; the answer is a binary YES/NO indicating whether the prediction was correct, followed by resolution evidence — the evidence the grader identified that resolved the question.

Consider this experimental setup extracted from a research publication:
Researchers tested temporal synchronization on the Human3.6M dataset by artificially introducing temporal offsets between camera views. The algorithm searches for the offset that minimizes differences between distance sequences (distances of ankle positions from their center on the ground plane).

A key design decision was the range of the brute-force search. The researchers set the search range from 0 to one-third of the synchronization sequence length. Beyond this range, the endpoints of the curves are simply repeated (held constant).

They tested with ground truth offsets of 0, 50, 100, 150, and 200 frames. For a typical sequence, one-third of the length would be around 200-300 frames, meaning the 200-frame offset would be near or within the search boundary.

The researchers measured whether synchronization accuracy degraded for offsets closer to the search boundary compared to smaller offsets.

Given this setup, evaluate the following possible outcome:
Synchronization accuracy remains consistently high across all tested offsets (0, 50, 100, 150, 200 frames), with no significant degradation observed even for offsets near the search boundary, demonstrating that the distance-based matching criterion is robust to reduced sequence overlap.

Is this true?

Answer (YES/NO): NO